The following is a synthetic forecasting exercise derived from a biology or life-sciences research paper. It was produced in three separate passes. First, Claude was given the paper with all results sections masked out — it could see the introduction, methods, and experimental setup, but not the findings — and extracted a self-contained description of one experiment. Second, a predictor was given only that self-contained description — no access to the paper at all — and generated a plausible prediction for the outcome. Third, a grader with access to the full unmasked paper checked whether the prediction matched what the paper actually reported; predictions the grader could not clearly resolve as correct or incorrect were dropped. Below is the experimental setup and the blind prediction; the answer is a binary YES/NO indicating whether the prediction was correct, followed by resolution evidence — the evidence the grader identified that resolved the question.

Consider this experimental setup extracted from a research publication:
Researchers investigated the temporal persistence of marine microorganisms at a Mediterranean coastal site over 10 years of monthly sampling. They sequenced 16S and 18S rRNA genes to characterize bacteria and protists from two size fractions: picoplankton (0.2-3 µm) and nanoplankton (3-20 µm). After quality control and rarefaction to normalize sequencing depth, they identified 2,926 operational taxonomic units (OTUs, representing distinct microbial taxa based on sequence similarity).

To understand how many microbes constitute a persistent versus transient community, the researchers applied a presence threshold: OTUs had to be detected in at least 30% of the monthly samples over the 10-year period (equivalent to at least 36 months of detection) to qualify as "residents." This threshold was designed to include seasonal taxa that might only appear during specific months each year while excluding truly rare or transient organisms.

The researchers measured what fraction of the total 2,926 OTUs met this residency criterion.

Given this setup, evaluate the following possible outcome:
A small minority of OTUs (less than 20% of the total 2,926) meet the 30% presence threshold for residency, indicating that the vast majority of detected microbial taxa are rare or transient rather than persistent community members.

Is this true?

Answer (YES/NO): NO